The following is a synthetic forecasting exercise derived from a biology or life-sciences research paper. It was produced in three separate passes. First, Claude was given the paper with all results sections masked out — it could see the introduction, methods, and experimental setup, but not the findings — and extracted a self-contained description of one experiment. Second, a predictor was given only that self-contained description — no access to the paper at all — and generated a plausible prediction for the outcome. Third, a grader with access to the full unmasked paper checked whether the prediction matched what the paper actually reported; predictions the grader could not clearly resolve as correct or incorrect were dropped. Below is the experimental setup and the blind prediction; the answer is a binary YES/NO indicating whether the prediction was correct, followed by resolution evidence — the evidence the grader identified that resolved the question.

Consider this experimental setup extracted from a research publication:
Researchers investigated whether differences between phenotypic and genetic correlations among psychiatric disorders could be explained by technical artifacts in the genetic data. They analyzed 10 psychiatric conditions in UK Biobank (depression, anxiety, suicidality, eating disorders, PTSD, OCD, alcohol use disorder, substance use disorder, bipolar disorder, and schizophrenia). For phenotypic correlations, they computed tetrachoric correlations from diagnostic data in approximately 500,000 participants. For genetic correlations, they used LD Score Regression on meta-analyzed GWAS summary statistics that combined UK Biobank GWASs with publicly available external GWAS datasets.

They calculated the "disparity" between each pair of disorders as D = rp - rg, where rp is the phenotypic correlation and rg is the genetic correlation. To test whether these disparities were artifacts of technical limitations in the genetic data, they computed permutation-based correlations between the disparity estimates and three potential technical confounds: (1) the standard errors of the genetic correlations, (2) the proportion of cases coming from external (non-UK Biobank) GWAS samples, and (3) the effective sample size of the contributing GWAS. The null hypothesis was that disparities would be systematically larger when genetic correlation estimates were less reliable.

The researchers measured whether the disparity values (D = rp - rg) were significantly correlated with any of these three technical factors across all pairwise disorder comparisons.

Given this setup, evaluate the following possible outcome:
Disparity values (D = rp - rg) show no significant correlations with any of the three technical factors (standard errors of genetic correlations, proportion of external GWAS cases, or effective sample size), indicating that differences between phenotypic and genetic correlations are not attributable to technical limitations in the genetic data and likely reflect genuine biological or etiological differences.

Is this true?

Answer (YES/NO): NO